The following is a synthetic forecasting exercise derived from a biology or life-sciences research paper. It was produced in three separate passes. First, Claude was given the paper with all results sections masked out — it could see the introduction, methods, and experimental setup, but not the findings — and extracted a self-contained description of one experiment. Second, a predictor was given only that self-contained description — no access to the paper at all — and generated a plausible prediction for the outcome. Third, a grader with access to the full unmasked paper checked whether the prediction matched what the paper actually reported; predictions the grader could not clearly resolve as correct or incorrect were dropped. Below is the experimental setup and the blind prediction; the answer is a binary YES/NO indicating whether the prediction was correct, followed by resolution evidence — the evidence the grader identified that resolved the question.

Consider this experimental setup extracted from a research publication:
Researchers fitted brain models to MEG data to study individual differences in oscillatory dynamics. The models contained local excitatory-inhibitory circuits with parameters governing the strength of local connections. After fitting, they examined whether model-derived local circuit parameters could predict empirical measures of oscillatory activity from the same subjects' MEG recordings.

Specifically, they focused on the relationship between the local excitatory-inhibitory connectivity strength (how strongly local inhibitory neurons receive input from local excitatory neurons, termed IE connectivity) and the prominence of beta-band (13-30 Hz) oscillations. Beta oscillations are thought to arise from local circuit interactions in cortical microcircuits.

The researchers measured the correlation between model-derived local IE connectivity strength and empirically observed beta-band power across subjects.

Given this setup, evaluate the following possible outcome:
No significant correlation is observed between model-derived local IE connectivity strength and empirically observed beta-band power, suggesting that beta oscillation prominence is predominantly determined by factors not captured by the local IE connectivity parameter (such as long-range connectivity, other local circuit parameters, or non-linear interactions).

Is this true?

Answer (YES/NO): NO